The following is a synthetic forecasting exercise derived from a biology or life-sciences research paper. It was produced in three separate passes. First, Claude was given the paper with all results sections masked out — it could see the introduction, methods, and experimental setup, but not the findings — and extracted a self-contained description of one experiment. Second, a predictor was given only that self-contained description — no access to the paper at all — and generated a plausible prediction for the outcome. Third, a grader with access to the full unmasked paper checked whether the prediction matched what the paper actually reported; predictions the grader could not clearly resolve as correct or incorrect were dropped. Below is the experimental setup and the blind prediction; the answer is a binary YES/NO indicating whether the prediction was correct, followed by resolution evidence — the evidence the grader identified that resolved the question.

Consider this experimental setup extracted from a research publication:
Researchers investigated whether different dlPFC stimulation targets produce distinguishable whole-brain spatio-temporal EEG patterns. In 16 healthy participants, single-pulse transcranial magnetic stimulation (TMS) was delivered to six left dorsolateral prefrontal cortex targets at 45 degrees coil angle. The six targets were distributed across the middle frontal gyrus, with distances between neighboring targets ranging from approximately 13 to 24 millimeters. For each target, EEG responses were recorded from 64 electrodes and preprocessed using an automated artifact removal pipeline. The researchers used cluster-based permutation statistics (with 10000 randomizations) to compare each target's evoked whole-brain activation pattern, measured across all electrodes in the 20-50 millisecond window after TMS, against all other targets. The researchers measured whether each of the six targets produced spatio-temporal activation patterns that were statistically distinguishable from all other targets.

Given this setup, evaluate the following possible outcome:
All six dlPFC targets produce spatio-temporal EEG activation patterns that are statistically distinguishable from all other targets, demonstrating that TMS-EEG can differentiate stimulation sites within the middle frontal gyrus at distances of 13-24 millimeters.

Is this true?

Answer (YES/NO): NO